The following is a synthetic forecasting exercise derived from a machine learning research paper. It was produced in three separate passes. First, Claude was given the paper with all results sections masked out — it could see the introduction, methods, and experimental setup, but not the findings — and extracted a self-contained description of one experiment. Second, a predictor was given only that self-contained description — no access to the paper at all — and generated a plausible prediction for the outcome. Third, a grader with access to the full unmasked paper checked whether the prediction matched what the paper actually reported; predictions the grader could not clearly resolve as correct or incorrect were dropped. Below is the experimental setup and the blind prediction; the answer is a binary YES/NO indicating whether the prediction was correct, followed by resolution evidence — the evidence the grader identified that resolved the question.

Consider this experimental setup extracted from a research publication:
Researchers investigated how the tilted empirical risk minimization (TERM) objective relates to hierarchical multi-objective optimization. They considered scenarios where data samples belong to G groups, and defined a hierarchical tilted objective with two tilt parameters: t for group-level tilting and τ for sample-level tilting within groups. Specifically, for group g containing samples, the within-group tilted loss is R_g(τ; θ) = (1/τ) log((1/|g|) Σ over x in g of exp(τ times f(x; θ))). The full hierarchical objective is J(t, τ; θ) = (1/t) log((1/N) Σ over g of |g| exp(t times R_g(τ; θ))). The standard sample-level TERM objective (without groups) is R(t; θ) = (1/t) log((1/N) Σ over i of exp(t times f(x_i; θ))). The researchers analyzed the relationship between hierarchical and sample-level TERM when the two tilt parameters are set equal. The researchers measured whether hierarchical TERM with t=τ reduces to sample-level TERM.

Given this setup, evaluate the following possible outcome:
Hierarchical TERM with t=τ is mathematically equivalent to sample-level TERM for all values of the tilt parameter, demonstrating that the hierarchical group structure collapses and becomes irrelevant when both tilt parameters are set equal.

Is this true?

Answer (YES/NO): YES